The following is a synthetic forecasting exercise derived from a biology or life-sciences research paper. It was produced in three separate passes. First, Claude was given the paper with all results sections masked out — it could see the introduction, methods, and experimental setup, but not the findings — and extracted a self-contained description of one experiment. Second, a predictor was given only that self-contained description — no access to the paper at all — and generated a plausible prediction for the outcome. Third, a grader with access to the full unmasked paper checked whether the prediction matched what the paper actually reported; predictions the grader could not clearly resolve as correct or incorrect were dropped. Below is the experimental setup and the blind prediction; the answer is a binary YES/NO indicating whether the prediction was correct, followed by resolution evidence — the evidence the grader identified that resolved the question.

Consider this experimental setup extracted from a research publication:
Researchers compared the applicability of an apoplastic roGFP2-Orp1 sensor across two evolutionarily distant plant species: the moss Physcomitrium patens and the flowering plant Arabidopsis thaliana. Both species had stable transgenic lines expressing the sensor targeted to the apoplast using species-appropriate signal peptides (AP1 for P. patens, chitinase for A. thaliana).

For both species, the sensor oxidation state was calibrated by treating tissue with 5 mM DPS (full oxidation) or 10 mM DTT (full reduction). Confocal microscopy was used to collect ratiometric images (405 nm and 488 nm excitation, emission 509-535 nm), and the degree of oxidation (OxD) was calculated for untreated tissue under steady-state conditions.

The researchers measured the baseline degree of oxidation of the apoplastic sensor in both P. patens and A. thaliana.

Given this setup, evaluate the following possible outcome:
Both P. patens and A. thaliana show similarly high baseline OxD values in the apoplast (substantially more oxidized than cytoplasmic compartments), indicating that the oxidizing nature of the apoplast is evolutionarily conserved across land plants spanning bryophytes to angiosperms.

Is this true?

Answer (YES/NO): YES